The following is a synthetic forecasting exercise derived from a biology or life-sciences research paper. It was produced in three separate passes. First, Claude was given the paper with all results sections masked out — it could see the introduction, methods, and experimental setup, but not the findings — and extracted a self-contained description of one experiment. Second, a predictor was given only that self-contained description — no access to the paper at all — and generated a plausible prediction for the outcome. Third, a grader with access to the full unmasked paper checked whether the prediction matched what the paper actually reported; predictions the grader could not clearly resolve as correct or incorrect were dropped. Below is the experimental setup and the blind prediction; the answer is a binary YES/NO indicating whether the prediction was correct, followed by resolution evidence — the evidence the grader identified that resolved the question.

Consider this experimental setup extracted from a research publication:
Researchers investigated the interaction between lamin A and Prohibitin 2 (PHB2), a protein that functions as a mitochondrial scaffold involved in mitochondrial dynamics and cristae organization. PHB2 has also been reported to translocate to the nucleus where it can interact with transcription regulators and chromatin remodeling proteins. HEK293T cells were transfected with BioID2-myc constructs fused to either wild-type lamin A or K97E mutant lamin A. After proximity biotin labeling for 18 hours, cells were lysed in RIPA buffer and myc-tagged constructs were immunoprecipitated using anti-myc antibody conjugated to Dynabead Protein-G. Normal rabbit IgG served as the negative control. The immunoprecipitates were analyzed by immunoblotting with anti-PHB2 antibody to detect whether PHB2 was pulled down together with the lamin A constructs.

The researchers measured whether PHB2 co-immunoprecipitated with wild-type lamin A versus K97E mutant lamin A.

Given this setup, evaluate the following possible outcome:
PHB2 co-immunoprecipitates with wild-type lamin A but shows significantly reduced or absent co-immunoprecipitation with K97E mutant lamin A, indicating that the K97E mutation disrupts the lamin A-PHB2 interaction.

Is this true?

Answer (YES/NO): YES